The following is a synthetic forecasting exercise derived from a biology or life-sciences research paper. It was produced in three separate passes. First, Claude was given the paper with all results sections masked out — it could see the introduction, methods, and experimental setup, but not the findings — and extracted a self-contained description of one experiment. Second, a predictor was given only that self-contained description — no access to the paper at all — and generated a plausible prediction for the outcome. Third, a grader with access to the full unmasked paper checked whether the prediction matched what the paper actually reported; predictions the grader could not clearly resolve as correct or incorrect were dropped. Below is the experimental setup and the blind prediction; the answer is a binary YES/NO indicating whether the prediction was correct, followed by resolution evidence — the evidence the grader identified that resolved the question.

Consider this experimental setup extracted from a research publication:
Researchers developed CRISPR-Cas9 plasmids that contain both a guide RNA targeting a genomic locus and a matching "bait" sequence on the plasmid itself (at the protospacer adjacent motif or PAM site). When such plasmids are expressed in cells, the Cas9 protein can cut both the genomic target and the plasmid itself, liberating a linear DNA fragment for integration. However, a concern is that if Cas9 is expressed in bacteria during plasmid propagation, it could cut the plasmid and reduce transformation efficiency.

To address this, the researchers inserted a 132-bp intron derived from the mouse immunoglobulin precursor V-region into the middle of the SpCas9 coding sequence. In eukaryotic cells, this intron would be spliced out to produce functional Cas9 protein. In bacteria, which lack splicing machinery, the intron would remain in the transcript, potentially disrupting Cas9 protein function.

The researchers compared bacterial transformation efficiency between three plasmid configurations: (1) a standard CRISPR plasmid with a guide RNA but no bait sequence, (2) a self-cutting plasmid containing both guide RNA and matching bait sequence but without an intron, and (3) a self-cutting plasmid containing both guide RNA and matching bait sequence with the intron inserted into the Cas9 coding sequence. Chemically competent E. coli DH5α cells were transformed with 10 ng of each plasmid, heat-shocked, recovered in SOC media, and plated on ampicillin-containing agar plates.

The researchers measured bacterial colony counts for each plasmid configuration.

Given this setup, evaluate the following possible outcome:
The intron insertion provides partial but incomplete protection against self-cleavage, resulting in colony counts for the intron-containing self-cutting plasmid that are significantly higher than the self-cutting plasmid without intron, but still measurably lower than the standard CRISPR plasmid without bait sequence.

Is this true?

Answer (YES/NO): NO